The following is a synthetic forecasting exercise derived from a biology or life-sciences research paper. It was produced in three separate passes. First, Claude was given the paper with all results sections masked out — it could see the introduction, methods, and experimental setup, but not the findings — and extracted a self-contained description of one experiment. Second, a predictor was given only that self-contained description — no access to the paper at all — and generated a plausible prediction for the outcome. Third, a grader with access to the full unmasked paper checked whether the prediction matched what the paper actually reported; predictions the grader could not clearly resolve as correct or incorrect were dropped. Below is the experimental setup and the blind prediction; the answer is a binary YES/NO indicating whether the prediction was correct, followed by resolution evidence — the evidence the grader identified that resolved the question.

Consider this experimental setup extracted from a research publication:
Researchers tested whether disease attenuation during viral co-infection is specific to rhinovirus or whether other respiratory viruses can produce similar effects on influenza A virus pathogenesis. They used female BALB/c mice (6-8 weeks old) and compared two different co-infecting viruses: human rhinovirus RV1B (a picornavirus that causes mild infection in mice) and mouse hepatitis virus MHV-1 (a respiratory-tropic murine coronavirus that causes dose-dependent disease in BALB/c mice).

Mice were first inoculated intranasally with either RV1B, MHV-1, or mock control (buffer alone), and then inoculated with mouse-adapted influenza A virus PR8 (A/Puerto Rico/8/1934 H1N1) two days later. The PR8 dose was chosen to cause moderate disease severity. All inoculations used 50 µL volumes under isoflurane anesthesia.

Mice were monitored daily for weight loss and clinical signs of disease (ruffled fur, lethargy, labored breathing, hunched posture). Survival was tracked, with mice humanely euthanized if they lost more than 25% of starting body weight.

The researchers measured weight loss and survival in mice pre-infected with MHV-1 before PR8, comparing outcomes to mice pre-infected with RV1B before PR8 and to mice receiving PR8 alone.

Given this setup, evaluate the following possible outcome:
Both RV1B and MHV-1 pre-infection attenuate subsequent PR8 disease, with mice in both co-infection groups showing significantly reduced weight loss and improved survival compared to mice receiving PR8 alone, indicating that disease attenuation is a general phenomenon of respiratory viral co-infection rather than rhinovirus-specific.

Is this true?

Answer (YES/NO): NO